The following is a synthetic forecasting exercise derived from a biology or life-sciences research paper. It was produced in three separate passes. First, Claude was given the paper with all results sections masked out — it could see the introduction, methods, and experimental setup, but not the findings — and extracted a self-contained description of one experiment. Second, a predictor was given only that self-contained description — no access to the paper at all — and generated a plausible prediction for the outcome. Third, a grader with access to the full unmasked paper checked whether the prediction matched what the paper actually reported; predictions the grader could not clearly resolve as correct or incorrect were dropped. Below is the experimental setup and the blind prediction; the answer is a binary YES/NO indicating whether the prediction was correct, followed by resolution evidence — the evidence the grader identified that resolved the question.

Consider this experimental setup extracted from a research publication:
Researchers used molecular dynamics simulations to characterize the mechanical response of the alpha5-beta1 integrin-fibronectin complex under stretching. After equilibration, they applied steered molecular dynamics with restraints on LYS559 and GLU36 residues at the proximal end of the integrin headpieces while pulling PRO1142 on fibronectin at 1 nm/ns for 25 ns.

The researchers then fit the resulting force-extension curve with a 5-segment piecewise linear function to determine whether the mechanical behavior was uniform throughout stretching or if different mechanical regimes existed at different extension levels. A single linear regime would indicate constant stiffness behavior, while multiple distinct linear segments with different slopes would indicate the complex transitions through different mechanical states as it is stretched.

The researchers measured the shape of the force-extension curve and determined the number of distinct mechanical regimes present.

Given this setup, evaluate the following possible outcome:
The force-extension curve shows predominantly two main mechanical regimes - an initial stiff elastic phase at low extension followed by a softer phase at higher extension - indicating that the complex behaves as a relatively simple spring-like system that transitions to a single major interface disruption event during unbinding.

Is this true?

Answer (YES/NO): NO